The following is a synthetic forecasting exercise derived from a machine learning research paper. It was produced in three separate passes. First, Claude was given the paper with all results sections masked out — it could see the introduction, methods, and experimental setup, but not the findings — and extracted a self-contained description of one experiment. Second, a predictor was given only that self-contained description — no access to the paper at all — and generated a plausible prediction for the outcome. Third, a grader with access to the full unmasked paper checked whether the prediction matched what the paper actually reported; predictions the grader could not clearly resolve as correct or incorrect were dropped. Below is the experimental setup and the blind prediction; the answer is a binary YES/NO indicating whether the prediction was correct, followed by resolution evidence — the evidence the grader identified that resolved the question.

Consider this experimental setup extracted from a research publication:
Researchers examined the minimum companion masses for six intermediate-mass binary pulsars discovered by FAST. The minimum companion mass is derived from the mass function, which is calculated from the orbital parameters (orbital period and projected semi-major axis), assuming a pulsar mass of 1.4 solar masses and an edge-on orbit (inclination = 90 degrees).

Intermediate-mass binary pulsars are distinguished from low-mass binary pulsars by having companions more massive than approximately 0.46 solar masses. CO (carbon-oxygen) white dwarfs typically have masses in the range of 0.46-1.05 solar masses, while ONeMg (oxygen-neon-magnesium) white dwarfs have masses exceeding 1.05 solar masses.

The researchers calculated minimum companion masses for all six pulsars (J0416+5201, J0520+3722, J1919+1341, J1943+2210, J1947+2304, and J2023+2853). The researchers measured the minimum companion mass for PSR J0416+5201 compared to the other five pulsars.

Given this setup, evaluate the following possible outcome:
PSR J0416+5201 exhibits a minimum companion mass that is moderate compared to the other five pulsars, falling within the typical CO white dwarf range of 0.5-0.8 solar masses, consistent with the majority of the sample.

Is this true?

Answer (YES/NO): NO